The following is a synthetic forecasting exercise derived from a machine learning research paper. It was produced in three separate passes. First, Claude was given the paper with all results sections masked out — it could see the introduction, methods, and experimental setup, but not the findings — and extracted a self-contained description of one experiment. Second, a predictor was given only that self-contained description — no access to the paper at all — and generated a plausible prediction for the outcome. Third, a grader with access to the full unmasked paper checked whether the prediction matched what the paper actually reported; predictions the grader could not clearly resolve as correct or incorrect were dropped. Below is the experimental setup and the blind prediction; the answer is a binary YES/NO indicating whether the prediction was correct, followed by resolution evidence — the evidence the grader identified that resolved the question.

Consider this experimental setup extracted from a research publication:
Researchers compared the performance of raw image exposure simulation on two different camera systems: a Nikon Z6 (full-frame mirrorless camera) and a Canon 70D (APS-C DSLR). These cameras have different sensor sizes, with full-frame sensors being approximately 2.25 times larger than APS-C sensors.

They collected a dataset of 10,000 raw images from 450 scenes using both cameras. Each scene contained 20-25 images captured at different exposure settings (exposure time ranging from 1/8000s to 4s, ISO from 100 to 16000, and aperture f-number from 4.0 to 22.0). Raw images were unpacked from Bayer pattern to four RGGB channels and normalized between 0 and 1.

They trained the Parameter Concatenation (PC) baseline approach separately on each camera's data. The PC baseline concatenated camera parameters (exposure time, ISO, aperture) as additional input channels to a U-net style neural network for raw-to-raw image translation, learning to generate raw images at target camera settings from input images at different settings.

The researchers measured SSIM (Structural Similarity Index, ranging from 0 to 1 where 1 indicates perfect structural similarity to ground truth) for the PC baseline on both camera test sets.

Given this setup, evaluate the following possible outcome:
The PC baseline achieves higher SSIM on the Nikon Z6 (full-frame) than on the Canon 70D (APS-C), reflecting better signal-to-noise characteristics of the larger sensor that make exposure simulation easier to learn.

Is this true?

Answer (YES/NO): NO